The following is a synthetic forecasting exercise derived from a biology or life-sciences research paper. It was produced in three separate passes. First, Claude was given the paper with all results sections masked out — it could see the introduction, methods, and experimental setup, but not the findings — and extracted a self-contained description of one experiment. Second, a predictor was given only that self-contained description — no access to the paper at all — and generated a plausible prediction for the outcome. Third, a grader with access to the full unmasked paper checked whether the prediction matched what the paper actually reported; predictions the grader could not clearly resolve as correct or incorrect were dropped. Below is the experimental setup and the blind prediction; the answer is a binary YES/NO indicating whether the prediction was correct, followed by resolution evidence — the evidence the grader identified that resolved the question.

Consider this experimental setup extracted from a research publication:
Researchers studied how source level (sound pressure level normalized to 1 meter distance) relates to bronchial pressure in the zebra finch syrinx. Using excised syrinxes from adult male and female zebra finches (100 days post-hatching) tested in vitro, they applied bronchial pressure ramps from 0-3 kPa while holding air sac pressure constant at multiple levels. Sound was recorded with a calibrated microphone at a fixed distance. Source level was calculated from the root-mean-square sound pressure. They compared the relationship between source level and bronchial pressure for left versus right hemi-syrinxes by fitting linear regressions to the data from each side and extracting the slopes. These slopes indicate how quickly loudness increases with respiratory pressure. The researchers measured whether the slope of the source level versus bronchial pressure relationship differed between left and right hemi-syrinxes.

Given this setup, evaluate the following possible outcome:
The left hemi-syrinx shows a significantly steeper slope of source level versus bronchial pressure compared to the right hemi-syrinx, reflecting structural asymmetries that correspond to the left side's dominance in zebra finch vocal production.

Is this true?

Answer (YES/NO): NO